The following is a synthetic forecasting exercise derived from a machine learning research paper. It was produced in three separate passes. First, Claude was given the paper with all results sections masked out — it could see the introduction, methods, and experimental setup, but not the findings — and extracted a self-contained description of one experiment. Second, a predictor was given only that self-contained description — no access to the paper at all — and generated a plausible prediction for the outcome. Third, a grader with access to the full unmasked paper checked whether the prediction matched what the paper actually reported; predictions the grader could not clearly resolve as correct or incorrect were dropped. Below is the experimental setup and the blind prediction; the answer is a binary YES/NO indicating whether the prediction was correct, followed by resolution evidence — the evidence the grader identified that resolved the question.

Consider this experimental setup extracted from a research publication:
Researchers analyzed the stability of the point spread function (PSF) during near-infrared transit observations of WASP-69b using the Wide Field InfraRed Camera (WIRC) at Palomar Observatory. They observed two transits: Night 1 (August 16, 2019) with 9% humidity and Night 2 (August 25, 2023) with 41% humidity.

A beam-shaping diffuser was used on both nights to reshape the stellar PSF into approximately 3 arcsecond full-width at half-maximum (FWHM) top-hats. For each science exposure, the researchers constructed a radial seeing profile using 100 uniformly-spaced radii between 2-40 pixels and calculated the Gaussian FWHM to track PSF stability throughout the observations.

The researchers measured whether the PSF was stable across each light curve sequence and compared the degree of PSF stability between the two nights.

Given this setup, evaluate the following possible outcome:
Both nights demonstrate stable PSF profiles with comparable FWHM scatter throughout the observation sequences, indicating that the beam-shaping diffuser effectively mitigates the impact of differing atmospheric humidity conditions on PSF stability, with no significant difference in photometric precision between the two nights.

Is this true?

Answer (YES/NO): NO